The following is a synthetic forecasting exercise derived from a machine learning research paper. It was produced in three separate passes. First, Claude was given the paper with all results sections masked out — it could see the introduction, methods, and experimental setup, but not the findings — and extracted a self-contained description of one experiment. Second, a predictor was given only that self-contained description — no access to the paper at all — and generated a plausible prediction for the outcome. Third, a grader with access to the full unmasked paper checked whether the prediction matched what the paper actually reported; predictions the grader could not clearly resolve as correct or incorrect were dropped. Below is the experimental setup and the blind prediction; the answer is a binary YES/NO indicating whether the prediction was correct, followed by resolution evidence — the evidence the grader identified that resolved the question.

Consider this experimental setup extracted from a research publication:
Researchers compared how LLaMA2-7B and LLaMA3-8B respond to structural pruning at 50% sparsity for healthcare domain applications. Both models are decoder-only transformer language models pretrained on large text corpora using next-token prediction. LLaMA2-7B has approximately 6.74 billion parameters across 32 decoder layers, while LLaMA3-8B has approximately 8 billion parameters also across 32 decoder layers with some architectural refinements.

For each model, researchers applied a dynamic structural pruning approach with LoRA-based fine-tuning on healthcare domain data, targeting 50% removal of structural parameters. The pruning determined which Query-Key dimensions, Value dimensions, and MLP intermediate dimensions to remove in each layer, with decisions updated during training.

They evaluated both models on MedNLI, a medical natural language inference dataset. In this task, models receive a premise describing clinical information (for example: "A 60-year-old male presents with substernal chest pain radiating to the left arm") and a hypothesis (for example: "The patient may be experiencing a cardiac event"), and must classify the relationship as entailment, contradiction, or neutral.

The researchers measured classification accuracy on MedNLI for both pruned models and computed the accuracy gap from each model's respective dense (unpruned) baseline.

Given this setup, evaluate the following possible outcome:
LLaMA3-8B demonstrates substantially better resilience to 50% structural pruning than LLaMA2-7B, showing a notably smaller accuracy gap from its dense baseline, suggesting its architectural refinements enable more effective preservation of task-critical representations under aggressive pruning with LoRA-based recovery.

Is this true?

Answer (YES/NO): NO